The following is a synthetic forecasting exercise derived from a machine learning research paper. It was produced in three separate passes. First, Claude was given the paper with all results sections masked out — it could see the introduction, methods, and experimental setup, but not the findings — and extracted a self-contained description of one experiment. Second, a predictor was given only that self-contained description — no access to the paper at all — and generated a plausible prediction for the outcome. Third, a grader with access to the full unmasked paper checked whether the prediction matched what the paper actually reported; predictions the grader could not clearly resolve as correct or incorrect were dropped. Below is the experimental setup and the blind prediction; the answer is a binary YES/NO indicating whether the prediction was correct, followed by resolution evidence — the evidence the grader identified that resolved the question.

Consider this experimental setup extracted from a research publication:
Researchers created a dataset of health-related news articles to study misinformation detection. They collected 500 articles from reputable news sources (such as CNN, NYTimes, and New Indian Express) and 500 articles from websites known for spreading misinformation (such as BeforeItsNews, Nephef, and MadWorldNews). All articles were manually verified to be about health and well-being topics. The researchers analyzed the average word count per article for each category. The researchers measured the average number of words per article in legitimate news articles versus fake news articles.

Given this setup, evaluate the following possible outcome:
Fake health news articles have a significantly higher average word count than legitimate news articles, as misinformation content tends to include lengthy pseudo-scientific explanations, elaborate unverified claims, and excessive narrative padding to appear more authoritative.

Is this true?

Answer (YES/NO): NO